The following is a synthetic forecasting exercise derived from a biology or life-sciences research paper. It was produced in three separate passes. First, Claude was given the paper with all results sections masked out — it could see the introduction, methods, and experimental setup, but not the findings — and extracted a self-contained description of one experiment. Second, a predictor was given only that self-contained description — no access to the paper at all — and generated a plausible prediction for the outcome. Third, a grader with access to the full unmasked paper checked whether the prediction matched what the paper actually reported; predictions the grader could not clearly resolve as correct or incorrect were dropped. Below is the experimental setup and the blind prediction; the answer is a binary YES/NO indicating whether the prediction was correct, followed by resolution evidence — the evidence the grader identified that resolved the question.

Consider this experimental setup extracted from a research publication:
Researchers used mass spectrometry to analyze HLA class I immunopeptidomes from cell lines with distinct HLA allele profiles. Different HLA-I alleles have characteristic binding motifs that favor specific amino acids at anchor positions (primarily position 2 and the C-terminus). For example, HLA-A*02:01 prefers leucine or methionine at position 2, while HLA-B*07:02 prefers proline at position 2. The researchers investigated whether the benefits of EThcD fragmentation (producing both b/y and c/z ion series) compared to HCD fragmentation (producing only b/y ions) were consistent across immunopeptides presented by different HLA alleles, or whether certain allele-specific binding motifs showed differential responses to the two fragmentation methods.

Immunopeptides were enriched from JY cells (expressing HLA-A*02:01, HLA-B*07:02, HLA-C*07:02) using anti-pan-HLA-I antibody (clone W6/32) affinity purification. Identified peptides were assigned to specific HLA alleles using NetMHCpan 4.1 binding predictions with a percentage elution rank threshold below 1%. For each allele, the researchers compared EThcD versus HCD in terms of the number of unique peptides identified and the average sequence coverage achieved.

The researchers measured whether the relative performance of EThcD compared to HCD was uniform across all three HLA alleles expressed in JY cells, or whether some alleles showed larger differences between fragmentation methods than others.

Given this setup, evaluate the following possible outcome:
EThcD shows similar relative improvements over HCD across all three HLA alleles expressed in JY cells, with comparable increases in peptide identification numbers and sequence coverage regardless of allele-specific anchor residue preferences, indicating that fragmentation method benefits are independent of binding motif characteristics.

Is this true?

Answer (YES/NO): NO